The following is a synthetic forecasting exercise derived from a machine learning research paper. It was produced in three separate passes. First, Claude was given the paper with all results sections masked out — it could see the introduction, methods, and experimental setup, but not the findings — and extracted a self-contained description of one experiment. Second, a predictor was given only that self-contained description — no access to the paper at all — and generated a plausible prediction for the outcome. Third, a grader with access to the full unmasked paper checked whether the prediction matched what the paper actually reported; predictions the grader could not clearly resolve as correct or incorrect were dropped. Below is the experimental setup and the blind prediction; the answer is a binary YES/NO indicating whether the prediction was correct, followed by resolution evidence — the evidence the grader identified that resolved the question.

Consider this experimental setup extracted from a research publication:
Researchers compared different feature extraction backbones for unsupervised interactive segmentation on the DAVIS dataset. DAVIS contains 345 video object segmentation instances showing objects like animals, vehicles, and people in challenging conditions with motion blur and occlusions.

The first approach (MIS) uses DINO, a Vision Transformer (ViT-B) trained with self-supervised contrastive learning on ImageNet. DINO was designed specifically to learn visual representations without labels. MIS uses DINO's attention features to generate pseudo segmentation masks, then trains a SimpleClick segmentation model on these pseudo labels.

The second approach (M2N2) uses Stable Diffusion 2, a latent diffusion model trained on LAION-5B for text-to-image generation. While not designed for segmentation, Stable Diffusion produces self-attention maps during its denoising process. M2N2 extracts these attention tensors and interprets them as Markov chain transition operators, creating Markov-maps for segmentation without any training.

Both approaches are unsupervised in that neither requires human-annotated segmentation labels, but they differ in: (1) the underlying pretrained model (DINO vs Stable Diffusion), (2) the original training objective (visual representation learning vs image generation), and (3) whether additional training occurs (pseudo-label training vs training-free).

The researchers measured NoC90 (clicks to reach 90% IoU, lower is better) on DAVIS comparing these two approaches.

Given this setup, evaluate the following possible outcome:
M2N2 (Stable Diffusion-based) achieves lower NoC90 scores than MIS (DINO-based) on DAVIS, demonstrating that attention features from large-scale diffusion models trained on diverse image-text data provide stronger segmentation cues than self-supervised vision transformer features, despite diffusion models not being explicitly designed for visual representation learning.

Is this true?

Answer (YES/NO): YES